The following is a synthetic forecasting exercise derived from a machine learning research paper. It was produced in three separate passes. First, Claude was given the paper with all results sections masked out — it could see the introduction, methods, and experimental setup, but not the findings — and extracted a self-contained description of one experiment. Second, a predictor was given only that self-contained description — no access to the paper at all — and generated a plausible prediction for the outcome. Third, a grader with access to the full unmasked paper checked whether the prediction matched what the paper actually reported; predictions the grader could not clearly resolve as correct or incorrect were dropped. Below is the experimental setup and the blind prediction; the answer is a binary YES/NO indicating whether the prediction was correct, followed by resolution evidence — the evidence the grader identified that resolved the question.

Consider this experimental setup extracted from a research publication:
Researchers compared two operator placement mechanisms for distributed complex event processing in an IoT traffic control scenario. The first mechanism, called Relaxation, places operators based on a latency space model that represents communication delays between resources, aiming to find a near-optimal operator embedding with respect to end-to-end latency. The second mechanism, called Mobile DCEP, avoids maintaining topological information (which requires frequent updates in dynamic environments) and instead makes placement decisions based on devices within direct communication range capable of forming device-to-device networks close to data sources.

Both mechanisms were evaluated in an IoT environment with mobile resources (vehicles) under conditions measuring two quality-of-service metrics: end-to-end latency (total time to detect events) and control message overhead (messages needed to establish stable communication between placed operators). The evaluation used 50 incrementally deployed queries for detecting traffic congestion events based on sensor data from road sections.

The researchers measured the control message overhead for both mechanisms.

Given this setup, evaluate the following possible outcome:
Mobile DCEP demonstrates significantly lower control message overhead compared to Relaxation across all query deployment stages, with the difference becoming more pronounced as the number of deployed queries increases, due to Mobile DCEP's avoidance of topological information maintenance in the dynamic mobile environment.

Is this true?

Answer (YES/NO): YES